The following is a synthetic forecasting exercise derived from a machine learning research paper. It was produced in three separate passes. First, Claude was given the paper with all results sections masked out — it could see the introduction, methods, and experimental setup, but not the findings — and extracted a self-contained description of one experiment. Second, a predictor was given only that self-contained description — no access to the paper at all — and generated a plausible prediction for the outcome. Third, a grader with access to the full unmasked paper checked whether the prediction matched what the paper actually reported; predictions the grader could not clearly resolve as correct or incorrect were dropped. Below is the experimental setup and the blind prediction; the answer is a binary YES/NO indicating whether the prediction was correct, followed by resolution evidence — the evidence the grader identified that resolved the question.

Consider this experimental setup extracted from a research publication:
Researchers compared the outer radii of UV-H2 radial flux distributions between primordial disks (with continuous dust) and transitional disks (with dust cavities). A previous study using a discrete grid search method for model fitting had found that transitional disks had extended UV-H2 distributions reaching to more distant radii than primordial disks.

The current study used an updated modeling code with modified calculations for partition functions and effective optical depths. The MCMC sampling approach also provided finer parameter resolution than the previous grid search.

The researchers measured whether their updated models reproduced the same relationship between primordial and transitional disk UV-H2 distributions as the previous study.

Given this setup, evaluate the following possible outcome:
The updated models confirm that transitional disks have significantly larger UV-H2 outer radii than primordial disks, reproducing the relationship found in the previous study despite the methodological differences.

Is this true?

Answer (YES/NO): NO